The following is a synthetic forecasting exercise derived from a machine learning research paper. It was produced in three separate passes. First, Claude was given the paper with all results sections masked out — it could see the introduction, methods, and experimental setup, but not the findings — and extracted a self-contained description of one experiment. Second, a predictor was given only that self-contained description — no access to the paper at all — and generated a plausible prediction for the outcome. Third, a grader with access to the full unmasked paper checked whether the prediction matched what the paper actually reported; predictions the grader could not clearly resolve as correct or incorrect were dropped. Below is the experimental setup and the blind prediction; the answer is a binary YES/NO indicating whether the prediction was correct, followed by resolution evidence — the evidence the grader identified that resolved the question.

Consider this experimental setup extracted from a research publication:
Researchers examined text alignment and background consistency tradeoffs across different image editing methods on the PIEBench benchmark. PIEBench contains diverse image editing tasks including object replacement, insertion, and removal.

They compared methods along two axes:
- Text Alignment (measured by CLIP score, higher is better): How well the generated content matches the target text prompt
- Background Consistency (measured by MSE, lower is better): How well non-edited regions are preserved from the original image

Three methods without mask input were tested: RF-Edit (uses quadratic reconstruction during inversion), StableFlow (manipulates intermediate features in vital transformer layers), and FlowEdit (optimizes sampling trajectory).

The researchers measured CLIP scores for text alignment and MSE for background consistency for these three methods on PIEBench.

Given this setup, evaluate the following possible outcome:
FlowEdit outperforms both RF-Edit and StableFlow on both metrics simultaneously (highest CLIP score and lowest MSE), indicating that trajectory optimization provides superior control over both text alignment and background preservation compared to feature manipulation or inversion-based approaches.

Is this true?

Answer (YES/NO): NO